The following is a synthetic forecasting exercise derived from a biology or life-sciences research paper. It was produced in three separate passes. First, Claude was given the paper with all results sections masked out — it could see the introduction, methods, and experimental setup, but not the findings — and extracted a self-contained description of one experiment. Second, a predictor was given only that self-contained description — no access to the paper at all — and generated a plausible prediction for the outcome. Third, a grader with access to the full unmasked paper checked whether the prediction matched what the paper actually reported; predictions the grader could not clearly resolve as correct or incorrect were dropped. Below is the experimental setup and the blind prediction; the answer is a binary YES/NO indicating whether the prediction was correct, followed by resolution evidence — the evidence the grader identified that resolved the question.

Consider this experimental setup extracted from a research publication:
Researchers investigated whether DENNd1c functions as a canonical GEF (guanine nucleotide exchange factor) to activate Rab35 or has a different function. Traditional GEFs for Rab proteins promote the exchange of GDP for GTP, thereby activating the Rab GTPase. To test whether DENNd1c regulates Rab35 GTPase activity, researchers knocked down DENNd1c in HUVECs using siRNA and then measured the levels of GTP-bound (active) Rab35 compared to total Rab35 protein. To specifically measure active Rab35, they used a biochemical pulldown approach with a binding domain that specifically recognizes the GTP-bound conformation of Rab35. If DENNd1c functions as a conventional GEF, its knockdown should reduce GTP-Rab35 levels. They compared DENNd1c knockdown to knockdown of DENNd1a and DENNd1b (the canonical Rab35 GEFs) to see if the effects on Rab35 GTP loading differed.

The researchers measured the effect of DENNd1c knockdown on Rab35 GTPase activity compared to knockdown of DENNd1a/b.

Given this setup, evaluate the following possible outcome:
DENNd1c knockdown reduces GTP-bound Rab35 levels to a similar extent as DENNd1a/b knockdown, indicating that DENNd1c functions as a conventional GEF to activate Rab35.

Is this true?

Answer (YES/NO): NO